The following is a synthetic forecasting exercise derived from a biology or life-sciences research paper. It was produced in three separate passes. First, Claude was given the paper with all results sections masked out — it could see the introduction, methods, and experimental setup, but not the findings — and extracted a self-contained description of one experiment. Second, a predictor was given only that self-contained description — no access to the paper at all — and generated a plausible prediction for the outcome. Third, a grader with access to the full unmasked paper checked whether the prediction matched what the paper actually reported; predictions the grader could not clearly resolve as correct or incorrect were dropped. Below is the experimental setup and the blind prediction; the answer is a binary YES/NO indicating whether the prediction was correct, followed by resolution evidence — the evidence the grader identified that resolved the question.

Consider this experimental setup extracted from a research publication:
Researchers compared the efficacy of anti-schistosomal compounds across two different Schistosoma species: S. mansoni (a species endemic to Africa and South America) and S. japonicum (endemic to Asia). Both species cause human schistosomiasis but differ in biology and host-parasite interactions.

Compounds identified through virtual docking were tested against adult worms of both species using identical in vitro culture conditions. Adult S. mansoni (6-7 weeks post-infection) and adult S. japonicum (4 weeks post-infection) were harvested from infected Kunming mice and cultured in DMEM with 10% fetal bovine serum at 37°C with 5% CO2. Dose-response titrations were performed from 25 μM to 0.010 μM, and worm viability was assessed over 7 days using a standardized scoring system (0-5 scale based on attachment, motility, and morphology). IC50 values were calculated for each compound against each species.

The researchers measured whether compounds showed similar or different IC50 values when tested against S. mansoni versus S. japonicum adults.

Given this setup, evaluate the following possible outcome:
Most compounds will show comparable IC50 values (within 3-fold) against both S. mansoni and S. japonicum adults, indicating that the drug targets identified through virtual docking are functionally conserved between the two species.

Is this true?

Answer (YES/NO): NO